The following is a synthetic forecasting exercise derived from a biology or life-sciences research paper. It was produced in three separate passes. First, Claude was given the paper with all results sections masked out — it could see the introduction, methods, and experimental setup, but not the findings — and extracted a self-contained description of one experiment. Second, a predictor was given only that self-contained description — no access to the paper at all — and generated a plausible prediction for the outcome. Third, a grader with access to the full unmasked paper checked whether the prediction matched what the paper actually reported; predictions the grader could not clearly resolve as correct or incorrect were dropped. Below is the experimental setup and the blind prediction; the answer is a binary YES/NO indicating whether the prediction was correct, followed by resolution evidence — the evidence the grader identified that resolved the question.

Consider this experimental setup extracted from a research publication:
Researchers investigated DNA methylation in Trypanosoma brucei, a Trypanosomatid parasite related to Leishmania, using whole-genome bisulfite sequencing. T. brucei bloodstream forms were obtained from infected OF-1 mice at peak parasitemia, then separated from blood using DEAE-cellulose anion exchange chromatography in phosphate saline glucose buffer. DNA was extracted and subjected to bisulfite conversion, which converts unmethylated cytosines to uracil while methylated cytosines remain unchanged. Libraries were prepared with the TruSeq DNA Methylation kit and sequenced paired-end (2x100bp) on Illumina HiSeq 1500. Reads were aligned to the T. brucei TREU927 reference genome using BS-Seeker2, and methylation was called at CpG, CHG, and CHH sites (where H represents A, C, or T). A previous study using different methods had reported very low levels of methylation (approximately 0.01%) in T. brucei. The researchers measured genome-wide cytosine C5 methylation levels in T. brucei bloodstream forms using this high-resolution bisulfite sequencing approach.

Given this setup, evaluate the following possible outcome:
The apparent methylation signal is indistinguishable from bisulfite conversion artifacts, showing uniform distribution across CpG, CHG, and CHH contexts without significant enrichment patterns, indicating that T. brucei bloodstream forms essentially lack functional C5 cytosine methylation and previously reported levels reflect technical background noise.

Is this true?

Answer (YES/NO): YES